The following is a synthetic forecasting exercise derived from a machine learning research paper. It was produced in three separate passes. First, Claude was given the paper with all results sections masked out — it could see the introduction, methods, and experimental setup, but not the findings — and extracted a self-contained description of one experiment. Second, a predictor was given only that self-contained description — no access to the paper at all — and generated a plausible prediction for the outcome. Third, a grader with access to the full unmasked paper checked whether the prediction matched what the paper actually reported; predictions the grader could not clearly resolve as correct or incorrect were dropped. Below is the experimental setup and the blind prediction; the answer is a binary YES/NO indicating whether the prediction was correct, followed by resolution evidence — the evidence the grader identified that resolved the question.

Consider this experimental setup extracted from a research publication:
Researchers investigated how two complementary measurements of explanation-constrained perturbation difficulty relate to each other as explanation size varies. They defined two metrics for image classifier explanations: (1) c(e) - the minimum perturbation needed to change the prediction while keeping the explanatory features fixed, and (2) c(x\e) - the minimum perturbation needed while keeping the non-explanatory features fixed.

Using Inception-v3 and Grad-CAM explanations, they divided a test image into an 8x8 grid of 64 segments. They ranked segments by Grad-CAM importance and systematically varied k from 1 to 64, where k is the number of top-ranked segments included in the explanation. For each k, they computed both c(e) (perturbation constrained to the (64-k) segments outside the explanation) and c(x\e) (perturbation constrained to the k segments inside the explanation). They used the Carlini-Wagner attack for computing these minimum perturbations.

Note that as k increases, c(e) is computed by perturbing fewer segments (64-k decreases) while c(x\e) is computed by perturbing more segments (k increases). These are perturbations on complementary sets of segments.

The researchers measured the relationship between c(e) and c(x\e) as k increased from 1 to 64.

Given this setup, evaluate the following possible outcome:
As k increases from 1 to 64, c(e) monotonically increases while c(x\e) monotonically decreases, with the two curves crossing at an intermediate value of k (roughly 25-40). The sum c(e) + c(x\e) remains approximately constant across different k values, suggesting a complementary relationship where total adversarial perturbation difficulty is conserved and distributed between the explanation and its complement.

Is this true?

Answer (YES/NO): NO